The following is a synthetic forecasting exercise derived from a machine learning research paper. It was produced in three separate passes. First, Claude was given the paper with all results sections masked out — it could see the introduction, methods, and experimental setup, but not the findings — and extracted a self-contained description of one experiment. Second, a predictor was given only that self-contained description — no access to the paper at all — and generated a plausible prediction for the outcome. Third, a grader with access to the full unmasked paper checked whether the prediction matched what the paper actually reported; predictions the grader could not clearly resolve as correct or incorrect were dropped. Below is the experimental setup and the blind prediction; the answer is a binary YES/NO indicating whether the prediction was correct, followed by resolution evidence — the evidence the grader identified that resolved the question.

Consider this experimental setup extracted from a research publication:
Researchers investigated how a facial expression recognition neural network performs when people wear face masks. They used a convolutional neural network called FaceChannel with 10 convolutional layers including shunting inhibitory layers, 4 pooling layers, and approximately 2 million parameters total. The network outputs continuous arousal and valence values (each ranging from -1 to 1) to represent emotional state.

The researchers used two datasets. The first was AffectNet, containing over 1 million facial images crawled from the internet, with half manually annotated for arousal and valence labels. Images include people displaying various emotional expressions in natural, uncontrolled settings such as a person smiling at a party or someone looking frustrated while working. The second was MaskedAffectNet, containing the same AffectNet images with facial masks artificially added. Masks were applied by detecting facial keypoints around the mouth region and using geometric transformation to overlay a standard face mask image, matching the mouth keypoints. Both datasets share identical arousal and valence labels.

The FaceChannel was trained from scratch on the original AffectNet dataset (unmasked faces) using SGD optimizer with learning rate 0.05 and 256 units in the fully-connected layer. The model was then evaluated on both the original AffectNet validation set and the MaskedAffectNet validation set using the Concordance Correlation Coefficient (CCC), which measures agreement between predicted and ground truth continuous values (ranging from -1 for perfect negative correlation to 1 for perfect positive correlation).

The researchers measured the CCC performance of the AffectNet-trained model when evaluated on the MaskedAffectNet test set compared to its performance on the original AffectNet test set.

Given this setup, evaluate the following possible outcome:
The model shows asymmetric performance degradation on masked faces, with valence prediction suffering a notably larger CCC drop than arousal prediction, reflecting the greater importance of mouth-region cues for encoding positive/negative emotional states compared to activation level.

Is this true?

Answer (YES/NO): YES